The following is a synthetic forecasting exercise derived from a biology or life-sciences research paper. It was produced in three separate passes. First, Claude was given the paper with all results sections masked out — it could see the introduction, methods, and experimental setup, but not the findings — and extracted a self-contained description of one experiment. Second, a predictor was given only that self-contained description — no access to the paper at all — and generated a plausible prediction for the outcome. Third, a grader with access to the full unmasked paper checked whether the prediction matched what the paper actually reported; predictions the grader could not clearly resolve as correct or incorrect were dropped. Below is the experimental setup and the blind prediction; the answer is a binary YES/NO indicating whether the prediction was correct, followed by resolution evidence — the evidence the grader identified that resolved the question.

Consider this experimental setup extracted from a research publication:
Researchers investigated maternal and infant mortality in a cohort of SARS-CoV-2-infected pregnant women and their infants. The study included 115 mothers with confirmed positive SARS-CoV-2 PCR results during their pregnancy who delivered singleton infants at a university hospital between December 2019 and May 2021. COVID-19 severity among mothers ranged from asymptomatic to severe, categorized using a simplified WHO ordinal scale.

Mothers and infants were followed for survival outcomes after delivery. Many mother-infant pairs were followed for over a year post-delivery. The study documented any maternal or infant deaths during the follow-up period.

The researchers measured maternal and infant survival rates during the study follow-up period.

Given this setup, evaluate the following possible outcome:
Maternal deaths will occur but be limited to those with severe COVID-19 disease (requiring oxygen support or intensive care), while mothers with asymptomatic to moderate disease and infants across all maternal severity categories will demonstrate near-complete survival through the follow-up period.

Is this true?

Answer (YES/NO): NO